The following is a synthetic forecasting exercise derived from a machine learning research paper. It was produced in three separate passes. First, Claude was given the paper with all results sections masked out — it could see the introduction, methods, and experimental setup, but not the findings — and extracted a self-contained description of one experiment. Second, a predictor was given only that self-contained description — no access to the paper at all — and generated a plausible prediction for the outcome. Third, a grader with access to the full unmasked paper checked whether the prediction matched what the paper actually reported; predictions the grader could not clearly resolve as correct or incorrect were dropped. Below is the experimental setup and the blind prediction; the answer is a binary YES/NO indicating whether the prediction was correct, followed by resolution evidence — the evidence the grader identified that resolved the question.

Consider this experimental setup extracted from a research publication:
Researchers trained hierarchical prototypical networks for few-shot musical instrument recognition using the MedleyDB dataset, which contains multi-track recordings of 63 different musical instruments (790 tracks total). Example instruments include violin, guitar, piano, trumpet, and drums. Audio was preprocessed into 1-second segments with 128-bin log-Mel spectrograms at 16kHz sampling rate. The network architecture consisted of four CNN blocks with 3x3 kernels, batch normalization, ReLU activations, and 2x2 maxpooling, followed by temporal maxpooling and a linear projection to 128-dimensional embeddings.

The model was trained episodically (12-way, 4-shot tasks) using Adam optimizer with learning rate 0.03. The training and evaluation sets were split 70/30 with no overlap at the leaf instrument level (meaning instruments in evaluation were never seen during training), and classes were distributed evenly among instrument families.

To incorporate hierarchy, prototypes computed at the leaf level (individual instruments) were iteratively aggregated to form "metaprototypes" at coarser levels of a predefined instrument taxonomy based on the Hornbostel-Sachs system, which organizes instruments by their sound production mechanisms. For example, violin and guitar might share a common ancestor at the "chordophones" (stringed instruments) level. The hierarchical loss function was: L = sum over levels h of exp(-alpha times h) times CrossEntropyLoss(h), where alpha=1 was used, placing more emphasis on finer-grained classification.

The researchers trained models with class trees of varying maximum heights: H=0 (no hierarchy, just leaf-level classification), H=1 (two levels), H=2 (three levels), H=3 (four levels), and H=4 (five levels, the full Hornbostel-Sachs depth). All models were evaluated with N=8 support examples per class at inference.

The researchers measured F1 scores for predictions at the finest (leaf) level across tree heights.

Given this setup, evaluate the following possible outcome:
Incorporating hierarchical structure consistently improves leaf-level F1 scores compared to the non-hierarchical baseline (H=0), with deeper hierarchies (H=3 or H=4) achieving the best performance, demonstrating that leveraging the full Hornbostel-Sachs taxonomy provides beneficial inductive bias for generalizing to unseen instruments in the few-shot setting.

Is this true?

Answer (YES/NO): NO